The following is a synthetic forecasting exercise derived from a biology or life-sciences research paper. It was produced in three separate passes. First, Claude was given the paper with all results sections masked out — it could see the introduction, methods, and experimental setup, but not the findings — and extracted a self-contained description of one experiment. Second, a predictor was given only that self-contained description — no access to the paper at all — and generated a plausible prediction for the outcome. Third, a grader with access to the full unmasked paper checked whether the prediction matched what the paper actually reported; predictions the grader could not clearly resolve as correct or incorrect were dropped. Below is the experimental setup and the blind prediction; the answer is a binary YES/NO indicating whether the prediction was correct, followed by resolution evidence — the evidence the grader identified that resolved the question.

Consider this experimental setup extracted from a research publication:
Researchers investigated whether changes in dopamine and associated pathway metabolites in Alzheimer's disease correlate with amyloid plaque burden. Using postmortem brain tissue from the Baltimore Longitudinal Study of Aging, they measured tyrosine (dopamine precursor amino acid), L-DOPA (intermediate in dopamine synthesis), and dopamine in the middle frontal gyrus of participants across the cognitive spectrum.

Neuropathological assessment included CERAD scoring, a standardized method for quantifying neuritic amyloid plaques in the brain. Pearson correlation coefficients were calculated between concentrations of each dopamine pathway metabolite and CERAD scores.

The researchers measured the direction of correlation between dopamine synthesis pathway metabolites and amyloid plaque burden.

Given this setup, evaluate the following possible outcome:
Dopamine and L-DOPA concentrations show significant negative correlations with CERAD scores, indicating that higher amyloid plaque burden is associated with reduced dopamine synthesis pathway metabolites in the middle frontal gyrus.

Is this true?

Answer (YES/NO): NO